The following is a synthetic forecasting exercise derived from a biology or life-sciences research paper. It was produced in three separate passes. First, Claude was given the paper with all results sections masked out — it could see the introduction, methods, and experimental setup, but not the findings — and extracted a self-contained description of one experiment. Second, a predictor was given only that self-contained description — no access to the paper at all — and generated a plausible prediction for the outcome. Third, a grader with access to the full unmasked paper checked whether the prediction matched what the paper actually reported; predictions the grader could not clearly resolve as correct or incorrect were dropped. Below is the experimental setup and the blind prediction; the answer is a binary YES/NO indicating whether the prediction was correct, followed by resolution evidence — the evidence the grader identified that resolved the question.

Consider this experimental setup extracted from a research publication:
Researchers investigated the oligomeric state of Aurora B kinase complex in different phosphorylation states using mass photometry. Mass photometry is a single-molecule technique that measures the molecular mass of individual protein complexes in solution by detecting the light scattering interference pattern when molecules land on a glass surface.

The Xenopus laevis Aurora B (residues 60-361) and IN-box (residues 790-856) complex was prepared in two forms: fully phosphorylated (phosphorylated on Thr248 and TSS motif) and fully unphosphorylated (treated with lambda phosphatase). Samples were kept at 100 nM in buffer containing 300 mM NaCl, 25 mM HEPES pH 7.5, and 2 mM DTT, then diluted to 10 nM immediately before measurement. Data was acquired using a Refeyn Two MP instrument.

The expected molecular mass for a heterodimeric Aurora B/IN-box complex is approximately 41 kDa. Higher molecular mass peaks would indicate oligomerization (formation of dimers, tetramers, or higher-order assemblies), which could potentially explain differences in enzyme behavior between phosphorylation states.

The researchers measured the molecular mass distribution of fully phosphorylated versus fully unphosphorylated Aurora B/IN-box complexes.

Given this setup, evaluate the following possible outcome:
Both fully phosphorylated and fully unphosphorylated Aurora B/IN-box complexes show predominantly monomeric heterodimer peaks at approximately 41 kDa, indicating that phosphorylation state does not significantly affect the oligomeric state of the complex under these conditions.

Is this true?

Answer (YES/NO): YES